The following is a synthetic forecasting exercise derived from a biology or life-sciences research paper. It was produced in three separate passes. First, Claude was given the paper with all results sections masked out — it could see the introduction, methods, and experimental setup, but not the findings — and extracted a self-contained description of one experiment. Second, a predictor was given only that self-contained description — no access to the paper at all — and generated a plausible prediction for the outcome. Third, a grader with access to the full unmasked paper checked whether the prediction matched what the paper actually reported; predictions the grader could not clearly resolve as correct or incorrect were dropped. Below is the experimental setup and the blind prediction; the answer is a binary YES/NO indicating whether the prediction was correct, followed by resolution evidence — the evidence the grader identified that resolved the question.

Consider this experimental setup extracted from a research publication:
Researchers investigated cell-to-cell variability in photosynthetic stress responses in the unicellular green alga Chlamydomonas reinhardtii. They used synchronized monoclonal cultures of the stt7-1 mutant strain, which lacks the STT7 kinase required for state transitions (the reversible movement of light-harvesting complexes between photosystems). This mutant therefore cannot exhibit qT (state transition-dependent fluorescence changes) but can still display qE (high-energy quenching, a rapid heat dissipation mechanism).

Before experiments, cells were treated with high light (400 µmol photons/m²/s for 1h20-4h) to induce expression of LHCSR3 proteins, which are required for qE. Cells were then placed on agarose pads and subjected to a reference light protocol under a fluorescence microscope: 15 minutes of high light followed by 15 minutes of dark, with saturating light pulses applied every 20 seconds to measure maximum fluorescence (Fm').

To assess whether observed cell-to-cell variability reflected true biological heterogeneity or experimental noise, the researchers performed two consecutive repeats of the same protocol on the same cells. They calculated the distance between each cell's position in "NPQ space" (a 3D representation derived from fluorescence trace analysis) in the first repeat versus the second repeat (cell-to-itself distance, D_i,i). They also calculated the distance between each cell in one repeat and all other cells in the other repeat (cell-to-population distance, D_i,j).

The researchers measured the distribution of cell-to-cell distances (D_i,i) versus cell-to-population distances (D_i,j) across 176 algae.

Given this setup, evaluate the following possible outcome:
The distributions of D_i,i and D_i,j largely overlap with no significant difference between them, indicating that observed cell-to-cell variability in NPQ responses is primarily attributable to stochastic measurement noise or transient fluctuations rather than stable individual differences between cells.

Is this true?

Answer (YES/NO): NO